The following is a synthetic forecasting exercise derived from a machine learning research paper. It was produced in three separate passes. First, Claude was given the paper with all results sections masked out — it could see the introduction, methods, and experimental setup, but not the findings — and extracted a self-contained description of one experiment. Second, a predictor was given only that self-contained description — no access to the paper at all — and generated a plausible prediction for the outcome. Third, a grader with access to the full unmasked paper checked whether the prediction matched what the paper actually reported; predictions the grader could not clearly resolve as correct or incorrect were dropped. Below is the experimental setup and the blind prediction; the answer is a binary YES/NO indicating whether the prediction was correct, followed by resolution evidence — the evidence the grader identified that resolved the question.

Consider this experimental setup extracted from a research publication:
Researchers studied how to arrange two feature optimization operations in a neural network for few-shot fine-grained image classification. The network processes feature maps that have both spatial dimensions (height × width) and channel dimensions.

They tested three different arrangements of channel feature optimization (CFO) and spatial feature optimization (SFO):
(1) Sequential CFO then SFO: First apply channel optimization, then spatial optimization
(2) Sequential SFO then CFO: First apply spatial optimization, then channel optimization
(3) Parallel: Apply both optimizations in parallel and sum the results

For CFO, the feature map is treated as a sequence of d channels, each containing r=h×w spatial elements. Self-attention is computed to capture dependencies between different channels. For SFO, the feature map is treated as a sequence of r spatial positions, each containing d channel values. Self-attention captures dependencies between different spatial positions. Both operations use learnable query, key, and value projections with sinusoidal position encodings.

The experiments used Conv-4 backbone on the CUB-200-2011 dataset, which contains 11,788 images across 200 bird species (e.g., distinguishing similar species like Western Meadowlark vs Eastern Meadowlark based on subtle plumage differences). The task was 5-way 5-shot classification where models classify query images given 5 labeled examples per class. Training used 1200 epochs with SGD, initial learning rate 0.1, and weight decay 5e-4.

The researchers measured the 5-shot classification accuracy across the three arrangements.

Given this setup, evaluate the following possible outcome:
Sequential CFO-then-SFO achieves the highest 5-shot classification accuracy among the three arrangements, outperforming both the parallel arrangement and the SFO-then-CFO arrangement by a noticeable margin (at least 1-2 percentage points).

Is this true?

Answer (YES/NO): NO